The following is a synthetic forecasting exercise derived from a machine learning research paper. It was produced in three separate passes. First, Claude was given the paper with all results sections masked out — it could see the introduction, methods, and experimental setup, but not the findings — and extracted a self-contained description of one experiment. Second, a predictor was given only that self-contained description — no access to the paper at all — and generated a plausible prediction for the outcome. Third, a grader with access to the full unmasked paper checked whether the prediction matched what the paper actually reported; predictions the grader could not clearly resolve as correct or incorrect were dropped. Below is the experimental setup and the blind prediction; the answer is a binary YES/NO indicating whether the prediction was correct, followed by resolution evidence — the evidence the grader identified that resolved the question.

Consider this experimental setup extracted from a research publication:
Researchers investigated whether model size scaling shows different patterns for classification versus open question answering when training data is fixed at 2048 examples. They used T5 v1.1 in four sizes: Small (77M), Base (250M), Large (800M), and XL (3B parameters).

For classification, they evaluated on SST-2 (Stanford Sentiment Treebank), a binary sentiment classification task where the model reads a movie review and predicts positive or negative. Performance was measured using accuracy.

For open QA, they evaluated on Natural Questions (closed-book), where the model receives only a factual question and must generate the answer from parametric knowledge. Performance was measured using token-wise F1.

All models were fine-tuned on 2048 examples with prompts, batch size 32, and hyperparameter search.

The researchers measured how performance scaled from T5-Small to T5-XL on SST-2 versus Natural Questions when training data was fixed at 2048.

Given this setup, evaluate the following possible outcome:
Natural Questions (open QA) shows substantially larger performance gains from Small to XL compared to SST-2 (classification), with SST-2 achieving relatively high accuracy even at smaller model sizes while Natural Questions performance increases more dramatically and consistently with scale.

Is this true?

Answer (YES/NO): NO